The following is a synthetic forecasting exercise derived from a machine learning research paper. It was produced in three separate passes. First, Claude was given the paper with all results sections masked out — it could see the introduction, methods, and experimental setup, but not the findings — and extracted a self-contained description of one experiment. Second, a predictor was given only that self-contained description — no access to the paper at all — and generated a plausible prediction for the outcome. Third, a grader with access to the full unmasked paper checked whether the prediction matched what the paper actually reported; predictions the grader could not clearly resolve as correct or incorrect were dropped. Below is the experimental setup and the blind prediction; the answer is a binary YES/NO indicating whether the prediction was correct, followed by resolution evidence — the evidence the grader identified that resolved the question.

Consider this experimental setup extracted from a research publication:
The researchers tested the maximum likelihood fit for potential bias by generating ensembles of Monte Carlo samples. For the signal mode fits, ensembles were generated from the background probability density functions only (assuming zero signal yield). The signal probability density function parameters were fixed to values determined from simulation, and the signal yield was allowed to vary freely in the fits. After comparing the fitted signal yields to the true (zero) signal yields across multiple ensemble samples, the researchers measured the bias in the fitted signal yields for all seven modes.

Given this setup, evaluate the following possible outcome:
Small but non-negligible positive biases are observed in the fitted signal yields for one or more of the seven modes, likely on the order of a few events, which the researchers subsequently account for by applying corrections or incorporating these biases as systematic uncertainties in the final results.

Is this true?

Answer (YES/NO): NO